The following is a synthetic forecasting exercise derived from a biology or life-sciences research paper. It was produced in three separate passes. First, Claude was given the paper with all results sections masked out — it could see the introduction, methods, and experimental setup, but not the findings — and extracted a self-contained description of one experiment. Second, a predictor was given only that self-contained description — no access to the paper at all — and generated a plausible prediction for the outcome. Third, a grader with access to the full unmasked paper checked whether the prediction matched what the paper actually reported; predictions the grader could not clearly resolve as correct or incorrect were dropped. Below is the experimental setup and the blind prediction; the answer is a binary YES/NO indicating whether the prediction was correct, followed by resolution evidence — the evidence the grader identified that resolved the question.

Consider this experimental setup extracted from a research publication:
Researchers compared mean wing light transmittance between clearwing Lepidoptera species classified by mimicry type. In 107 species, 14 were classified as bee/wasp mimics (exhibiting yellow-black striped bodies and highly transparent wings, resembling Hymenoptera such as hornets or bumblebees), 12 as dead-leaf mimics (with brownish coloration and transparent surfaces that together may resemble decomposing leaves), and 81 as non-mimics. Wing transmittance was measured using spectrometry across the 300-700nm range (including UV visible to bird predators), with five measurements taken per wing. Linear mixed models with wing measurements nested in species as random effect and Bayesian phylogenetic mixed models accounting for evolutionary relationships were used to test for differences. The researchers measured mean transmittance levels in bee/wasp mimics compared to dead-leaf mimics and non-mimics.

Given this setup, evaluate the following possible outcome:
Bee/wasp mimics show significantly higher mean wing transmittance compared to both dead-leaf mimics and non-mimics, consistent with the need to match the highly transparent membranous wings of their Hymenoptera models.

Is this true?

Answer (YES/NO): YES